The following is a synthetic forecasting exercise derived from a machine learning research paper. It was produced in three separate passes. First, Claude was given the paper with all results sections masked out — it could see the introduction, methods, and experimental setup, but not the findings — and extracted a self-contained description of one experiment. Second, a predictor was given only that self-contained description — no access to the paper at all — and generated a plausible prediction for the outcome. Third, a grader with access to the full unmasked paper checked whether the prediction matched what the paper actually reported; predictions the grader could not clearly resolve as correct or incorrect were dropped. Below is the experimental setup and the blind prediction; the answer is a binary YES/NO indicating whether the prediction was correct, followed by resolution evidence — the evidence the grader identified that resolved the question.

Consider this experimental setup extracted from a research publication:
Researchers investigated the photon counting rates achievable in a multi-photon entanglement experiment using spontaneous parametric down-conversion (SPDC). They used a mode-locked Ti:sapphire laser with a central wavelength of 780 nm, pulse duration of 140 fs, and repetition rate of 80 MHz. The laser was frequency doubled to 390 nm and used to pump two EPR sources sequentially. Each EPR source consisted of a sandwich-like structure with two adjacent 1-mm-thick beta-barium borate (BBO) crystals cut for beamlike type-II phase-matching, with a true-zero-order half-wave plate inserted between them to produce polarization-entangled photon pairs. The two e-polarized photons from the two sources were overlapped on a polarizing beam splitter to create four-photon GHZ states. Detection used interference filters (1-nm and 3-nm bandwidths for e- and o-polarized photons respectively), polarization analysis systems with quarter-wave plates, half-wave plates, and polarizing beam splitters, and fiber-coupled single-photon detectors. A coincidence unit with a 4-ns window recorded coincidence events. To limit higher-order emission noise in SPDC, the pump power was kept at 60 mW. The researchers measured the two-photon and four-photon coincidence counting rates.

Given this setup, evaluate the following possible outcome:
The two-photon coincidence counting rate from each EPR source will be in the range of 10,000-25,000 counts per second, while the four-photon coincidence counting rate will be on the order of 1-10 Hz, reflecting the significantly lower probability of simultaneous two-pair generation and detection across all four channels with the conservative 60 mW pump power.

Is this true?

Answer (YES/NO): YES